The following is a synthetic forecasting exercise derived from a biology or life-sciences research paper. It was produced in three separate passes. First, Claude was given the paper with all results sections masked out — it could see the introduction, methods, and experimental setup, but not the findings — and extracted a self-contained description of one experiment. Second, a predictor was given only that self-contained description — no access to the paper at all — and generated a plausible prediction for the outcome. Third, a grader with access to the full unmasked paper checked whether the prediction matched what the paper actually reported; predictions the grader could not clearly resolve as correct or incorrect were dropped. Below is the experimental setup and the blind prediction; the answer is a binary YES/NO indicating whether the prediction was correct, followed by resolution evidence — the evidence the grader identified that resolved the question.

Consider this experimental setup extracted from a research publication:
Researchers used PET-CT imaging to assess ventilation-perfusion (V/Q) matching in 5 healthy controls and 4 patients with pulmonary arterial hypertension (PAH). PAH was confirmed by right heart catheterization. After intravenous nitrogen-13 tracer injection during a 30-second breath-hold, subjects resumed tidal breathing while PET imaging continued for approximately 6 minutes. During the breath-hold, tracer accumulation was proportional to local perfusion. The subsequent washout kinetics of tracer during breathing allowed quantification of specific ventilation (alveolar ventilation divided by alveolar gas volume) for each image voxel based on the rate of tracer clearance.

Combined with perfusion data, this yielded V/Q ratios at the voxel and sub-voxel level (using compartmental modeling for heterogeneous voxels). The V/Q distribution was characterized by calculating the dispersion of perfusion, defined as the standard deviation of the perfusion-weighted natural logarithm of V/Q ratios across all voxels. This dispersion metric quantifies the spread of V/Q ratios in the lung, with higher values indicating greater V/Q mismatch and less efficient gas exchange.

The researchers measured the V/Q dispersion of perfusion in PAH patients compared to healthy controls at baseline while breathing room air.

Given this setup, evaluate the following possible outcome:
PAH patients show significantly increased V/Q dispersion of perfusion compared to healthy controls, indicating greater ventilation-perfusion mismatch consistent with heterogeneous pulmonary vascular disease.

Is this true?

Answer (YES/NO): NO